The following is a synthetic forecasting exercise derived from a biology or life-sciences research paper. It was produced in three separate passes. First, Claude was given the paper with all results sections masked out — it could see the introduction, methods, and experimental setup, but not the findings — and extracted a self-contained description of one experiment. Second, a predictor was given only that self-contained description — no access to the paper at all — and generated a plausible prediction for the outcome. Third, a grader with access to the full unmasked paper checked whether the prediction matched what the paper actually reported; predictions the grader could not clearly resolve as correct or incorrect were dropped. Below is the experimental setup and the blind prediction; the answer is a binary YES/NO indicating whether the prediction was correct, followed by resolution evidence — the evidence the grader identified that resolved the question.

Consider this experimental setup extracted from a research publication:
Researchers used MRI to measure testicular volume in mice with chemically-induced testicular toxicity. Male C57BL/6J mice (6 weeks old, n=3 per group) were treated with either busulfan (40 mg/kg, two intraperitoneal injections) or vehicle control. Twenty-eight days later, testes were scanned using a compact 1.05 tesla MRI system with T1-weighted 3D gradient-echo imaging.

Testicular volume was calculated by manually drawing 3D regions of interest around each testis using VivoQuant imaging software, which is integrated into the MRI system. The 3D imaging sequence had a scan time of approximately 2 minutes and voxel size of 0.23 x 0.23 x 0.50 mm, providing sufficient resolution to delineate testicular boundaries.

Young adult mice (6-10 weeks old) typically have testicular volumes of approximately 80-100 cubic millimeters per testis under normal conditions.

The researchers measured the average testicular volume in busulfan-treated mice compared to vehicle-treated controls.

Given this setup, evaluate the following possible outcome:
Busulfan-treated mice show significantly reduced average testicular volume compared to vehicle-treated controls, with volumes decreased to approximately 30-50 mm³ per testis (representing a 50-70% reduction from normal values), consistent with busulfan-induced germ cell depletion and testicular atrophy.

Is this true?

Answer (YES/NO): NO